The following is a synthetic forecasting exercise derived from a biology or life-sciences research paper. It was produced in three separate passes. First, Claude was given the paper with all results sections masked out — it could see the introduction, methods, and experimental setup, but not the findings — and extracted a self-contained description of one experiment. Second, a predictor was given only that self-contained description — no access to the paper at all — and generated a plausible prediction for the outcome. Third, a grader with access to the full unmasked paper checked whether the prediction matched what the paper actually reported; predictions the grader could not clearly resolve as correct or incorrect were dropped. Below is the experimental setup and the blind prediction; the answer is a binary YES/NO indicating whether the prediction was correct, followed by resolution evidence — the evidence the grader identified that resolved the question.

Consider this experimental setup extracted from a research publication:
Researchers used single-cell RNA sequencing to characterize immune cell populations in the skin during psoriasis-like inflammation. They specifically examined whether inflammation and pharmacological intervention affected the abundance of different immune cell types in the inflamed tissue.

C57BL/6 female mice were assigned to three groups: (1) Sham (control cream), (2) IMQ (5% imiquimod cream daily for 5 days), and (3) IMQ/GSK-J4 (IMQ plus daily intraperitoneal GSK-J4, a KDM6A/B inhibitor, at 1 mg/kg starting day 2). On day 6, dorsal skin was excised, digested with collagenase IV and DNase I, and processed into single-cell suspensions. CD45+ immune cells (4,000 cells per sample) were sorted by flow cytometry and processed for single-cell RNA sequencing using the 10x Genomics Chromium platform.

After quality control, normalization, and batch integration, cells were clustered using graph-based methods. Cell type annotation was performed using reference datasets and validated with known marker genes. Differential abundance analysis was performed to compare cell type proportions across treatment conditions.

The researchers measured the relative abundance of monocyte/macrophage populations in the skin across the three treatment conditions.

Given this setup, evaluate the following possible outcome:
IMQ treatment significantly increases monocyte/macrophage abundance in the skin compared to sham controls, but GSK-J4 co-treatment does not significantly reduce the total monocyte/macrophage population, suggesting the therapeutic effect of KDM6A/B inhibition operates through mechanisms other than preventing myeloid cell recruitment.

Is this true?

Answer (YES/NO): NO